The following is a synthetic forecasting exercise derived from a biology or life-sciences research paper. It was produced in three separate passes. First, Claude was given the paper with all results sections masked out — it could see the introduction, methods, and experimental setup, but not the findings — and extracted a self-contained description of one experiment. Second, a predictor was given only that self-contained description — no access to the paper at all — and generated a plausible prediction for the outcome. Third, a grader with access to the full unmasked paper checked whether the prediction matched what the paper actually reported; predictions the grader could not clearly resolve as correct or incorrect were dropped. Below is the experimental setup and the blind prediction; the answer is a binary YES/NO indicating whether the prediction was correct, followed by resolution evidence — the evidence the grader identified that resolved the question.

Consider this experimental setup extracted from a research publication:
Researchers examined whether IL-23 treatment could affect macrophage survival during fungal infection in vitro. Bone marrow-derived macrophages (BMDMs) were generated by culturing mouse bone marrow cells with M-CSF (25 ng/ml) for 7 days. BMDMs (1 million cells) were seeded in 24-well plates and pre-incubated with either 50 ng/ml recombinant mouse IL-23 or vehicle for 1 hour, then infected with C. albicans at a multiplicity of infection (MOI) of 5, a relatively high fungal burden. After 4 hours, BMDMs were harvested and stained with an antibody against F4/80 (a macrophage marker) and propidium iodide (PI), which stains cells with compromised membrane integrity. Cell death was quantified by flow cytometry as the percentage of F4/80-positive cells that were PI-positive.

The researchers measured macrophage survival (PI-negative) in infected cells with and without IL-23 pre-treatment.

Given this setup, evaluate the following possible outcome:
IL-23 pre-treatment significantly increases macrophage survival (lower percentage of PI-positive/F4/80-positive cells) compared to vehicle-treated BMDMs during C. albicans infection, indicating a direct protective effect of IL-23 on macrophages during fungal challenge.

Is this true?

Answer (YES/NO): YES